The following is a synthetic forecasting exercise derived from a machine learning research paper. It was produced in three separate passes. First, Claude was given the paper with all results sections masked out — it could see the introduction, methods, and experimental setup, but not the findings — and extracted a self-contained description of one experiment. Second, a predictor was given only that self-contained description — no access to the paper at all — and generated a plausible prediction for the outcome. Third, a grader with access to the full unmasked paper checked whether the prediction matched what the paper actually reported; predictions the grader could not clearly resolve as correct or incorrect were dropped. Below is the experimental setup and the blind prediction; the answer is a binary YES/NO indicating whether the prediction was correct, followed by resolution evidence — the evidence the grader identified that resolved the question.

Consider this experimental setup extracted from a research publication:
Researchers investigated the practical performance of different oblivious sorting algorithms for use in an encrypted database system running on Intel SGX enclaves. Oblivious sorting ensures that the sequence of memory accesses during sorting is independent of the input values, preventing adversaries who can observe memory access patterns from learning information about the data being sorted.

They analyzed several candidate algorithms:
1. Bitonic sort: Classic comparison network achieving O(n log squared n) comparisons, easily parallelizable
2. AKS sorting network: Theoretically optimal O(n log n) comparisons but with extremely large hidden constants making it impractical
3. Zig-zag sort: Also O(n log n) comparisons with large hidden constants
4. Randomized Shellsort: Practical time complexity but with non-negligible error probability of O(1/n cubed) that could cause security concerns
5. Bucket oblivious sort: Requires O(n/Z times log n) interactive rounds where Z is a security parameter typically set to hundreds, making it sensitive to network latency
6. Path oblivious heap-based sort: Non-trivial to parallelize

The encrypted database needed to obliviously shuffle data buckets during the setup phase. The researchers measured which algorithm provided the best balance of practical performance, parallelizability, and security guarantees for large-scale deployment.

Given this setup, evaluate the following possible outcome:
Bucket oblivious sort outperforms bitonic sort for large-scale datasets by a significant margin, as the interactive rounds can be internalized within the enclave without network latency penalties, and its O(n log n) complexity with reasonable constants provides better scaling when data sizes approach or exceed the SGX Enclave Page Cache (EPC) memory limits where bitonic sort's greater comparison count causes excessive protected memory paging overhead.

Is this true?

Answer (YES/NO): NO